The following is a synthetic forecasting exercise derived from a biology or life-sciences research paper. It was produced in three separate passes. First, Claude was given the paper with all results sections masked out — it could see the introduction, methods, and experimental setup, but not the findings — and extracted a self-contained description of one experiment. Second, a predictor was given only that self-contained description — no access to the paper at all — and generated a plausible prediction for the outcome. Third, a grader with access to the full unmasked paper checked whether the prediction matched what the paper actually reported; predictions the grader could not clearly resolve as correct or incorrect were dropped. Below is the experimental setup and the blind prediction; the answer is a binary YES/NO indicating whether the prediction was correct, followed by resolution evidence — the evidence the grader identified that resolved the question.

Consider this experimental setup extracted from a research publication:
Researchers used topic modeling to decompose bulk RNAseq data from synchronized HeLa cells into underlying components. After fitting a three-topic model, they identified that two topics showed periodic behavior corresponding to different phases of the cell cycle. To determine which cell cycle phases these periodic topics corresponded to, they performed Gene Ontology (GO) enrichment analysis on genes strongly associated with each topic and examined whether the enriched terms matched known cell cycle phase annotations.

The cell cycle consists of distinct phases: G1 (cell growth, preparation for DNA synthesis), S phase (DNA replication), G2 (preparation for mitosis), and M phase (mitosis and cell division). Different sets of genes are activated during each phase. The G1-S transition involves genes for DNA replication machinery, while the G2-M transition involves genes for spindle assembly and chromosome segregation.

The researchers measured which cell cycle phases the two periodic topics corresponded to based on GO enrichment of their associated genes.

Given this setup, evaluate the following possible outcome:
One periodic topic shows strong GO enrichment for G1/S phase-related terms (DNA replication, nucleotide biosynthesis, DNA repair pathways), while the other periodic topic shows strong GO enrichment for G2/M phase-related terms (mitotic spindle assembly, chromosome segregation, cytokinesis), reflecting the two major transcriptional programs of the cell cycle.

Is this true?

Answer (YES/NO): YES